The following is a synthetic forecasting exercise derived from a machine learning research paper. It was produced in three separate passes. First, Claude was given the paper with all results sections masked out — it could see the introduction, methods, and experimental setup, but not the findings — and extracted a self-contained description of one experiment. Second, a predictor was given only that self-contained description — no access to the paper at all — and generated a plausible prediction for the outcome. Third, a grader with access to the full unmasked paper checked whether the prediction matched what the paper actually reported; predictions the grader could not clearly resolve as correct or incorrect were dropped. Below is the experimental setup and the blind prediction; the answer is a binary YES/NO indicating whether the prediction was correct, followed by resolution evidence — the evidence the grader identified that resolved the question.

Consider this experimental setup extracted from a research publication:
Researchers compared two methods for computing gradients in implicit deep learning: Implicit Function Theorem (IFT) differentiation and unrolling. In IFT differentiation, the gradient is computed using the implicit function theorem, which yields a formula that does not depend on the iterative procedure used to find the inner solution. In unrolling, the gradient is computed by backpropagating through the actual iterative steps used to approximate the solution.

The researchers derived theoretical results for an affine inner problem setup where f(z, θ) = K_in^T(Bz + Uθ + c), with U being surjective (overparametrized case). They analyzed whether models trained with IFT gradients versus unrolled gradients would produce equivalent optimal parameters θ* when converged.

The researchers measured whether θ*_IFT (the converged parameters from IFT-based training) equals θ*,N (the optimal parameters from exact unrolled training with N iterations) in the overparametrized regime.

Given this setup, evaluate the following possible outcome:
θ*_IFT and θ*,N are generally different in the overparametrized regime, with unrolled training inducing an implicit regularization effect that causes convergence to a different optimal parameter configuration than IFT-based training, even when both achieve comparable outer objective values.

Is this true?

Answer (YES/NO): NO